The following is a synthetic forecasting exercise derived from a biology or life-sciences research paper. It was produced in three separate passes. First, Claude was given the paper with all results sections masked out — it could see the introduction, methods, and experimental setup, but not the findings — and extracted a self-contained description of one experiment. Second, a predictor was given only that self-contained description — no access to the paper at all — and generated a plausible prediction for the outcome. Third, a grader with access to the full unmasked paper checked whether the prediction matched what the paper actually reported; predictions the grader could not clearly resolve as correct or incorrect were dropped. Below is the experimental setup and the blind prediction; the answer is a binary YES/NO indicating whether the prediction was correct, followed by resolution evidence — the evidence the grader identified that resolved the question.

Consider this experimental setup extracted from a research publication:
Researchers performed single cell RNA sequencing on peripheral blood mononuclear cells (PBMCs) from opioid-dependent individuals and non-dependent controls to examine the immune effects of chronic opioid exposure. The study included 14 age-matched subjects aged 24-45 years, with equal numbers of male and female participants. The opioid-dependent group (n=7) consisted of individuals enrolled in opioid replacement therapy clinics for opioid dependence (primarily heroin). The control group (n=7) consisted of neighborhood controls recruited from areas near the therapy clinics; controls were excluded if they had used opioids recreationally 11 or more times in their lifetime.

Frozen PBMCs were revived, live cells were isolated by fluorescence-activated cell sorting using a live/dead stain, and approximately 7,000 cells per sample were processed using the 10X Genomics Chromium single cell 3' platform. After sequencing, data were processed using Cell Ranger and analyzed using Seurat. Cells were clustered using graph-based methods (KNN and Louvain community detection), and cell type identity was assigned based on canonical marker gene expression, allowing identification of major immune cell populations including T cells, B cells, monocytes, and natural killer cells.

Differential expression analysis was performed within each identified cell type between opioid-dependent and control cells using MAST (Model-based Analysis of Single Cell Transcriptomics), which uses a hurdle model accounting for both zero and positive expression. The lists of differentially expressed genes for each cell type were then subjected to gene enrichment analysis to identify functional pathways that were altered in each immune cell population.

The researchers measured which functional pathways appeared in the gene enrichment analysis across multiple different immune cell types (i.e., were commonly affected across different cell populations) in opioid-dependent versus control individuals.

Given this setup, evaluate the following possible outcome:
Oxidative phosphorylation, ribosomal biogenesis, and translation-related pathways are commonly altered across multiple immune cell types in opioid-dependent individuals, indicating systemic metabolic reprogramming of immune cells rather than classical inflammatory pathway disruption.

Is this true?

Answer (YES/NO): NO